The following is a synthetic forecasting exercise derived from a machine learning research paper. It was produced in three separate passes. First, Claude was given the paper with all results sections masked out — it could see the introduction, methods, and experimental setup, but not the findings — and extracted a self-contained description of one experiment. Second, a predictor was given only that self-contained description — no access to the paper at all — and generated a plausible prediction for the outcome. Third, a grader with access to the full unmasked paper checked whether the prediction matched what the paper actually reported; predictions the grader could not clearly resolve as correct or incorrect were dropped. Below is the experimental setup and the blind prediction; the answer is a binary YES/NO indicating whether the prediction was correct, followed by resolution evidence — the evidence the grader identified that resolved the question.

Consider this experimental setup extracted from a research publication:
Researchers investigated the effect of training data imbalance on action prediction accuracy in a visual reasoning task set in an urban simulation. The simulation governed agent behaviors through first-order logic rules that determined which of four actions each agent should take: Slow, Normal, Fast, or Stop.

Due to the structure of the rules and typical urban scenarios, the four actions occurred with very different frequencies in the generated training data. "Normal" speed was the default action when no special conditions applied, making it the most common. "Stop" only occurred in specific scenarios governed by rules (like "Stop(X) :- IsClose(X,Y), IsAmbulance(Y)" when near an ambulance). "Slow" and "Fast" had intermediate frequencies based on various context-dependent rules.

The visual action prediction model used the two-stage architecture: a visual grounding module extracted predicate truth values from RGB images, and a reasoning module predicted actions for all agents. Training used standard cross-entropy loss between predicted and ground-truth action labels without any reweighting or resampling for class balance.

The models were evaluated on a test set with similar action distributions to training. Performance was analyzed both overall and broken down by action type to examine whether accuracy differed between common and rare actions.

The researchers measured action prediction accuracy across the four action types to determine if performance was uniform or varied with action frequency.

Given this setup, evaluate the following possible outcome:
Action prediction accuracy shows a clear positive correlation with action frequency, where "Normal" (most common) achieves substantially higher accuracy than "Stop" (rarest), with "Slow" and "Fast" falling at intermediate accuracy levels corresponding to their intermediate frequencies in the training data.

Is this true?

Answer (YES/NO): NO